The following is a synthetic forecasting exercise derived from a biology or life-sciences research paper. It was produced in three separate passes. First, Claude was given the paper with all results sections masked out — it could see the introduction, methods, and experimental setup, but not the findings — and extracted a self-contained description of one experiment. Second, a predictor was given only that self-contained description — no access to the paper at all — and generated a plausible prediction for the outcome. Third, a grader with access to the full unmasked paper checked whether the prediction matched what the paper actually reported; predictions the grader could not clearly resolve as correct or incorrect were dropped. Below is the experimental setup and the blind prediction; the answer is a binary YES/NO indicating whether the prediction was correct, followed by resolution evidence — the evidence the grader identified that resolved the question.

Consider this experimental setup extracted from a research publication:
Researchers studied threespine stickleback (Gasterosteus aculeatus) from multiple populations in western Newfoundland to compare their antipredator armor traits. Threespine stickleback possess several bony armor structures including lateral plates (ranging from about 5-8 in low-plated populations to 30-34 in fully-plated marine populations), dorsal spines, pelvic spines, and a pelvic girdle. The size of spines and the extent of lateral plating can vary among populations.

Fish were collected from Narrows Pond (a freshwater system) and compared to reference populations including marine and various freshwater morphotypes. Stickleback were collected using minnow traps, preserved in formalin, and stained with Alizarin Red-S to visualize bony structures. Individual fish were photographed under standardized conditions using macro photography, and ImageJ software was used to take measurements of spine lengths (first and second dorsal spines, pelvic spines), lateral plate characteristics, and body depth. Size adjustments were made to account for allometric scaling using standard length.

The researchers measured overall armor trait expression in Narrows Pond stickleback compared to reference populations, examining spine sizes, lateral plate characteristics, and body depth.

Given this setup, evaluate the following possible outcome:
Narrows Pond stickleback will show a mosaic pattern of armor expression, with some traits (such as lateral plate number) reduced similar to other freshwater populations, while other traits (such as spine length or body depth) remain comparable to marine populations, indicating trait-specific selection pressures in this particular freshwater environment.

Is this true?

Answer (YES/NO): NO